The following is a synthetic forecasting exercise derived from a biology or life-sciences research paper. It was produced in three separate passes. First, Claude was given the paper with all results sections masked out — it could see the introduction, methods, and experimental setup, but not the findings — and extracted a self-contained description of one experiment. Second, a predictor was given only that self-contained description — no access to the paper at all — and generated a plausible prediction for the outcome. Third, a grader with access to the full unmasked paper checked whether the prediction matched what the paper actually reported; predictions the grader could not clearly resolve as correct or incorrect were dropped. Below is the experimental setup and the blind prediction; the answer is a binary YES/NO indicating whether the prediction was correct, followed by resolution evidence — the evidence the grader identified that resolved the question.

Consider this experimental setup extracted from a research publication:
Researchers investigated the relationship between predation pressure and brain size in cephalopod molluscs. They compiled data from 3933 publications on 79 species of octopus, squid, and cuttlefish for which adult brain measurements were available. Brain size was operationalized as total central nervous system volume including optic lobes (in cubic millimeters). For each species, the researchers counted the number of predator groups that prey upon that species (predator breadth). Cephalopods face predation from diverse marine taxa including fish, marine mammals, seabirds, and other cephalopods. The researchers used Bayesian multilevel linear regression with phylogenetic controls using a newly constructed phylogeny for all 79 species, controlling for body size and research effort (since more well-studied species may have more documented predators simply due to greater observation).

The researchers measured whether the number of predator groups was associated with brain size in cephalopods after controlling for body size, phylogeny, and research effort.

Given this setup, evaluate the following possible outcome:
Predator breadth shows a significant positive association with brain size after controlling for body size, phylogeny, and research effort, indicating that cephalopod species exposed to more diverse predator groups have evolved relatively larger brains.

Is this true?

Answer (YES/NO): NO